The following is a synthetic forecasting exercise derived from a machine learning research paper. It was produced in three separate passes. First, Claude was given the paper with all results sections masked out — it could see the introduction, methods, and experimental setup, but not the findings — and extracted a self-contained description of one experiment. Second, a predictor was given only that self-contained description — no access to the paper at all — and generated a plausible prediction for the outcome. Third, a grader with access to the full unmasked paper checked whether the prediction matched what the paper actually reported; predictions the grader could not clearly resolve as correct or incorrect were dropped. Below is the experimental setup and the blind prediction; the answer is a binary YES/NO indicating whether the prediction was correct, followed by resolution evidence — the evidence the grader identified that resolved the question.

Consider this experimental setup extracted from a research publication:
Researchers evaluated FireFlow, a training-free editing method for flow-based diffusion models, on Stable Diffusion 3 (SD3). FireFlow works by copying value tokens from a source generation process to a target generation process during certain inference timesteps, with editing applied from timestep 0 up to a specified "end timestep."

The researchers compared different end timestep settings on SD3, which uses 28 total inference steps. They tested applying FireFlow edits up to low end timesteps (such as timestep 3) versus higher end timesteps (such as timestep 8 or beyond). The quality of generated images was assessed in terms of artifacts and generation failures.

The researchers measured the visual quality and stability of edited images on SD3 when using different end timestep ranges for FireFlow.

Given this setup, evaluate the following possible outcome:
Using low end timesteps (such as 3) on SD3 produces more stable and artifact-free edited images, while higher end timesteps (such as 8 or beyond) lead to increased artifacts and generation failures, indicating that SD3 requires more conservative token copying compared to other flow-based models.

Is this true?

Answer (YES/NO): YES